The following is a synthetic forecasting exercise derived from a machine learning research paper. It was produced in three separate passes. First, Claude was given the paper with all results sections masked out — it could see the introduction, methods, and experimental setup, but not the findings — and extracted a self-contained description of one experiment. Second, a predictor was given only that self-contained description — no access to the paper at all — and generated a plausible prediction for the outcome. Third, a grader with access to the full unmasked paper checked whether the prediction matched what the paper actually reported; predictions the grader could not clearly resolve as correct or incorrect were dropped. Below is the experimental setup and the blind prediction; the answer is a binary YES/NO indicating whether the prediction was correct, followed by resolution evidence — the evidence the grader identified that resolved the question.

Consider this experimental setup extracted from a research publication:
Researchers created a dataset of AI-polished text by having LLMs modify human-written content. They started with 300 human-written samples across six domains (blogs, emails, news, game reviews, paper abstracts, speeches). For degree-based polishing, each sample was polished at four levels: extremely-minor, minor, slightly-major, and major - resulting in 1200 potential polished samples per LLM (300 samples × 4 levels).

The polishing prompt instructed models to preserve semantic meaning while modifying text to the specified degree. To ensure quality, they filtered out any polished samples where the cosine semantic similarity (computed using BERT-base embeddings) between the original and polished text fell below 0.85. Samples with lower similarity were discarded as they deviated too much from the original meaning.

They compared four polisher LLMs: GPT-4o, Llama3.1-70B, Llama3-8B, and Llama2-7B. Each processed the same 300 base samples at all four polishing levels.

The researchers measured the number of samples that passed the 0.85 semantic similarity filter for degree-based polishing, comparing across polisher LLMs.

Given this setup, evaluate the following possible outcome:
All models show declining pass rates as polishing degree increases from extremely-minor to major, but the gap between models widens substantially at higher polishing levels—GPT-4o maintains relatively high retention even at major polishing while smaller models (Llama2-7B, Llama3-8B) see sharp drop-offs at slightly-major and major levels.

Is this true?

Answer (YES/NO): NO